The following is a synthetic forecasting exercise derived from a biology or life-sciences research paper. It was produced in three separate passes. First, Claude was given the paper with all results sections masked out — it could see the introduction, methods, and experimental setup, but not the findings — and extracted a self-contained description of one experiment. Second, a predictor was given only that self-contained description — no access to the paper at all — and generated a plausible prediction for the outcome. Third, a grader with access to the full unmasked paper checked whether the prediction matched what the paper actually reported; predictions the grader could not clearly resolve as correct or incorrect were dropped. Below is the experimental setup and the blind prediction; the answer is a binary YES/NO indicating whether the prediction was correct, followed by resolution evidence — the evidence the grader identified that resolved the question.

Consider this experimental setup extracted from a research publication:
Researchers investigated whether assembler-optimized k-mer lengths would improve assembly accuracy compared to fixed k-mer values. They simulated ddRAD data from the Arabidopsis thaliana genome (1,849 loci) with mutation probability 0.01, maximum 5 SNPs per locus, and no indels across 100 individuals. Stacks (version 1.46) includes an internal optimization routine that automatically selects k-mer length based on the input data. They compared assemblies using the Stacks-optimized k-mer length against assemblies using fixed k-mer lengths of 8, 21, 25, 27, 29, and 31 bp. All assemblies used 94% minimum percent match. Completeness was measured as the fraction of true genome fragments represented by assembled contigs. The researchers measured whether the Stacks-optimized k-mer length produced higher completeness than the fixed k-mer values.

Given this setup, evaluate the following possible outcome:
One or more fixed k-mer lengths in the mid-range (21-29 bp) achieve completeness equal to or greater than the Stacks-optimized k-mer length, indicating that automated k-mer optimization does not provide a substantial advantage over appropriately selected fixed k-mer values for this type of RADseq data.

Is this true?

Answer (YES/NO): YES